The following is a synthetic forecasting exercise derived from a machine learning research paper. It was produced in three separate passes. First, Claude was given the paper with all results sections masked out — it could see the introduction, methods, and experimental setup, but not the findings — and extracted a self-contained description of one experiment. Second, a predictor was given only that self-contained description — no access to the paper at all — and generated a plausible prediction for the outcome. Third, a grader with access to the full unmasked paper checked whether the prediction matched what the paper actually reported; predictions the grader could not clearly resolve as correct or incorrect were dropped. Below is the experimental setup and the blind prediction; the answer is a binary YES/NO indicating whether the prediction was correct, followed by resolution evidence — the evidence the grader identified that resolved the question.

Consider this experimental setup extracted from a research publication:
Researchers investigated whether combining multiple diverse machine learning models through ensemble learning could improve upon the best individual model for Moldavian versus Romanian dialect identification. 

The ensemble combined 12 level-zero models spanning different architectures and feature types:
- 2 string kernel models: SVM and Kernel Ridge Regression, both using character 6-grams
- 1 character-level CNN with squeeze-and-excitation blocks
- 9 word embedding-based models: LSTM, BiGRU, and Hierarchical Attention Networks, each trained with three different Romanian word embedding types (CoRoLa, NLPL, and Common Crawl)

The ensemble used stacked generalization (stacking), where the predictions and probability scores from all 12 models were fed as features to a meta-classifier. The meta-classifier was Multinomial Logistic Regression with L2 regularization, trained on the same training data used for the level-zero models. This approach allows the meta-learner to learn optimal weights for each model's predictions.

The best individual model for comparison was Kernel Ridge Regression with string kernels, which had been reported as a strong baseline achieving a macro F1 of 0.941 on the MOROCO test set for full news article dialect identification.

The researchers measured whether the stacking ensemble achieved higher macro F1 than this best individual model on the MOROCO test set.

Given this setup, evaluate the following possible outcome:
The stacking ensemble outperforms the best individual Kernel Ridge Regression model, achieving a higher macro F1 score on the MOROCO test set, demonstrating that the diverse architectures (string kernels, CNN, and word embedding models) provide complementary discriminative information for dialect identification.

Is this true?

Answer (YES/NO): YES